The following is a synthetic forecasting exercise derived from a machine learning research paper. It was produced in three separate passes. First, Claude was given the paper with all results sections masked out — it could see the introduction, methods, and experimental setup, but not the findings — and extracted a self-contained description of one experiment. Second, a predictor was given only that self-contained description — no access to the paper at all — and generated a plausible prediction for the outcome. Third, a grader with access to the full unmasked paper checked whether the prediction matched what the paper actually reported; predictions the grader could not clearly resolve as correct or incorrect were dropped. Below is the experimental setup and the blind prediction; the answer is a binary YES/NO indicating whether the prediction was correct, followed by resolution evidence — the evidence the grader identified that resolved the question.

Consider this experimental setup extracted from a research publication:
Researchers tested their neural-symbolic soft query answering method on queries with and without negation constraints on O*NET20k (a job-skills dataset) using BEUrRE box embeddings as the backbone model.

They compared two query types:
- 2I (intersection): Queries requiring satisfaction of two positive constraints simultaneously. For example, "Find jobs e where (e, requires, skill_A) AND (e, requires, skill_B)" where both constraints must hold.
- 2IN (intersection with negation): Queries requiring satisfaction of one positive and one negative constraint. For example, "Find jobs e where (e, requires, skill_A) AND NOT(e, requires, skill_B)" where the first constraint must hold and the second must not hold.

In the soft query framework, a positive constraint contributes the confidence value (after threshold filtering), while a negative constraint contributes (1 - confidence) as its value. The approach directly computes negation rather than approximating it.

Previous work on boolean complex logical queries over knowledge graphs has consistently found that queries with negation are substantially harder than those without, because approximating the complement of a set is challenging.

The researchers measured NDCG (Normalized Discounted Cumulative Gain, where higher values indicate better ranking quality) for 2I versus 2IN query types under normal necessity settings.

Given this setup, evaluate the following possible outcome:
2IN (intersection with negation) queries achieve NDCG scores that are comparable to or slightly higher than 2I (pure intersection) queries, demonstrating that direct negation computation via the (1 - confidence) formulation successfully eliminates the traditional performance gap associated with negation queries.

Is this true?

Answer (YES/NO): NO